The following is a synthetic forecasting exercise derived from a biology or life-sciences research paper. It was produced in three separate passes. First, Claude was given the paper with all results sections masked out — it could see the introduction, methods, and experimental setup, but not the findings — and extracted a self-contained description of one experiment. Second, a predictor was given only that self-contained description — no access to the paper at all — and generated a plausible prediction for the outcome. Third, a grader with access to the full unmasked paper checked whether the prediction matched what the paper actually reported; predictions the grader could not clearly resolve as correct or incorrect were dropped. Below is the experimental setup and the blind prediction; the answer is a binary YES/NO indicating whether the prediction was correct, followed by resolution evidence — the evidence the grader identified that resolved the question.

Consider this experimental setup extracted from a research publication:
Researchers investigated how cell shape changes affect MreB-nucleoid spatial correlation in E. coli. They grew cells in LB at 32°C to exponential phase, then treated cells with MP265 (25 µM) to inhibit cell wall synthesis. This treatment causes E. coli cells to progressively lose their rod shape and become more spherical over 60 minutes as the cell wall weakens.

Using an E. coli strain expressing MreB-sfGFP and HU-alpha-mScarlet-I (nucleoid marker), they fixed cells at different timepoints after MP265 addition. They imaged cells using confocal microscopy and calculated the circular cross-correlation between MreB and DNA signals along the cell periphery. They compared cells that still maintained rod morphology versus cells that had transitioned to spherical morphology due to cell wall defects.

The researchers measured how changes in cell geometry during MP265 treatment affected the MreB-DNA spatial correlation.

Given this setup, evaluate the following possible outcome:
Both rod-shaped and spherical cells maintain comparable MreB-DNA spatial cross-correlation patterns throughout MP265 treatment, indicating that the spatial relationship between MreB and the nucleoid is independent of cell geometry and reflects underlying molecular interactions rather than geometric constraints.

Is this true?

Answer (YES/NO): NO